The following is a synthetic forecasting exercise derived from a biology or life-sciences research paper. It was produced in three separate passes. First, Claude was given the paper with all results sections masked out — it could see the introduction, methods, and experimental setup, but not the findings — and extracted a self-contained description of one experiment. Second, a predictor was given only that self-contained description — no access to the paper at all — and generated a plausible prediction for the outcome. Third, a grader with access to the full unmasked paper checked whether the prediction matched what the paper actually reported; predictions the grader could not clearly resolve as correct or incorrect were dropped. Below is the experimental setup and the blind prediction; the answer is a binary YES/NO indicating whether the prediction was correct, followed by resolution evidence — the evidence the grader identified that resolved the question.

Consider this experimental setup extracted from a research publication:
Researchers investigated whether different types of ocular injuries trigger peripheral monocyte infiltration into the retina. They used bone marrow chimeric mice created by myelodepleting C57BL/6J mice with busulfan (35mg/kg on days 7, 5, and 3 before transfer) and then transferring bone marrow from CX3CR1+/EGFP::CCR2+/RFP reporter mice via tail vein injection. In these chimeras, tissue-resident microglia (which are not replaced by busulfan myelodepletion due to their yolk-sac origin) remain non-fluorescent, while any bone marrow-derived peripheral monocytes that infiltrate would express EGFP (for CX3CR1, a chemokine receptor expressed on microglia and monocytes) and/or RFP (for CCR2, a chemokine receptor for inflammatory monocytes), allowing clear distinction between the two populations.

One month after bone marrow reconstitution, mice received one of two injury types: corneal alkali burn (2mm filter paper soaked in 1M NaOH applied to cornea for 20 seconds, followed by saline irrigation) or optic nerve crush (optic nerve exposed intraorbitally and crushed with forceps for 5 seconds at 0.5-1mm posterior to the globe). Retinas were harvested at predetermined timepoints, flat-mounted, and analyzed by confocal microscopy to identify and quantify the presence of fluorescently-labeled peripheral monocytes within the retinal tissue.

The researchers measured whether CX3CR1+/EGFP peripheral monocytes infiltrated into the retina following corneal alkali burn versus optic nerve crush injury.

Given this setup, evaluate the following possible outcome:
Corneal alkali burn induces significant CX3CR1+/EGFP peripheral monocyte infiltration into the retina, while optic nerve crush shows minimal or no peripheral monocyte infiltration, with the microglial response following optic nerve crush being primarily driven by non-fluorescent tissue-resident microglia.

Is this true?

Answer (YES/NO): NO